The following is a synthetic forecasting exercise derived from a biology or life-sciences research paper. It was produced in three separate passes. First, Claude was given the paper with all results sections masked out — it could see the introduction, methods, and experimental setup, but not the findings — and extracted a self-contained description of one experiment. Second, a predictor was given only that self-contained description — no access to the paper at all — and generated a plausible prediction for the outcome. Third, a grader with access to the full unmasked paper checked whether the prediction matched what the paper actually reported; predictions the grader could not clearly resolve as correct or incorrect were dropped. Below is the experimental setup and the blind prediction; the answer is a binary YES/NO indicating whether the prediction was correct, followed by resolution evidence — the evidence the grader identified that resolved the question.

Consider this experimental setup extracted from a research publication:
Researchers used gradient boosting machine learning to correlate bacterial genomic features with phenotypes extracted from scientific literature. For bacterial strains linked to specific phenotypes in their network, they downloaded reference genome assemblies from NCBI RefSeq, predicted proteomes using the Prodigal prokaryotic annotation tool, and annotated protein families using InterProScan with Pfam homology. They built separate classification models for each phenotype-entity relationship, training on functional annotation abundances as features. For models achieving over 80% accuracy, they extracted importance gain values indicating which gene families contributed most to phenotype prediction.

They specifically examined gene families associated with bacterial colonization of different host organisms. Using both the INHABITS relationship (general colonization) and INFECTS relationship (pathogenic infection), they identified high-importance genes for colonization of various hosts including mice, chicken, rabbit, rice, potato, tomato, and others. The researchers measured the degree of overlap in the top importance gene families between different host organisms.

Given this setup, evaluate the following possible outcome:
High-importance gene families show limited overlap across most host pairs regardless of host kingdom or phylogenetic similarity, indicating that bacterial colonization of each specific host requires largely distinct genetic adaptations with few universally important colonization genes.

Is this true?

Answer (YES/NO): NO